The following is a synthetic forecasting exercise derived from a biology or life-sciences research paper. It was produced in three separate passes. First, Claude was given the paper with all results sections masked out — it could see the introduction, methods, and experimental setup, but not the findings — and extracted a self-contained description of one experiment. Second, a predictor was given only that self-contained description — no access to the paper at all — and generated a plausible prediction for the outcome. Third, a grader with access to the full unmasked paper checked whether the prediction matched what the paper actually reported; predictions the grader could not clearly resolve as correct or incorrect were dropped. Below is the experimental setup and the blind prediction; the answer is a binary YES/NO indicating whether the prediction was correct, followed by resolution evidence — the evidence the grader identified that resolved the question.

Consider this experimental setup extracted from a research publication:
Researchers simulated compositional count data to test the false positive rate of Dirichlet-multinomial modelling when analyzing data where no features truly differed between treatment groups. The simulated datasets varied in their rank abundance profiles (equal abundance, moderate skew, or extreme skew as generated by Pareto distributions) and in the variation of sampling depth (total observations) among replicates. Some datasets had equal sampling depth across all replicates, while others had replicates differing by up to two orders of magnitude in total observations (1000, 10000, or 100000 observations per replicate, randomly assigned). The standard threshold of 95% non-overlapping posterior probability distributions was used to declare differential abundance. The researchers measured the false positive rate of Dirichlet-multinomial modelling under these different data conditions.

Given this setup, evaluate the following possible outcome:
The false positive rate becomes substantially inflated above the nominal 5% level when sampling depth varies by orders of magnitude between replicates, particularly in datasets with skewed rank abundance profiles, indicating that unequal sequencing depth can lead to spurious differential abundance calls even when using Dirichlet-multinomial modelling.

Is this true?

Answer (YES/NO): NO